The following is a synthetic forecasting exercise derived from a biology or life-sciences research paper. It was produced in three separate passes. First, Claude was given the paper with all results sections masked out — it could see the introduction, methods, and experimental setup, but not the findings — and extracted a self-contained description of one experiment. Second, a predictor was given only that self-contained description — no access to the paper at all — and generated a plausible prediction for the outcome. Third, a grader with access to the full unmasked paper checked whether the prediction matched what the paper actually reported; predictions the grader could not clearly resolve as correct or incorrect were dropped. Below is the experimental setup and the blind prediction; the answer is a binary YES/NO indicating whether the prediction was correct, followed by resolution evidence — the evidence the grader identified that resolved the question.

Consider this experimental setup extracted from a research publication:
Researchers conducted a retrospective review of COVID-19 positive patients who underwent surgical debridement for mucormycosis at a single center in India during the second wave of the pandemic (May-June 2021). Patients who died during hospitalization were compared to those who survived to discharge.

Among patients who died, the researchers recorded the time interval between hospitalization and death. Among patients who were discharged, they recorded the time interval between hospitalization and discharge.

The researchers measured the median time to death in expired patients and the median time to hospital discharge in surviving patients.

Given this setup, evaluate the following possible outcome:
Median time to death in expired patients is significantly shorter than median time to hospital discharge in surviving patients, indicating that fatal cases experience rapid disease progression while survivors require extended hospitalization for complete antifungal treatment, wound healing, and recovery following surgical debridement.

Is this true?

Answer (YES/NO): NO